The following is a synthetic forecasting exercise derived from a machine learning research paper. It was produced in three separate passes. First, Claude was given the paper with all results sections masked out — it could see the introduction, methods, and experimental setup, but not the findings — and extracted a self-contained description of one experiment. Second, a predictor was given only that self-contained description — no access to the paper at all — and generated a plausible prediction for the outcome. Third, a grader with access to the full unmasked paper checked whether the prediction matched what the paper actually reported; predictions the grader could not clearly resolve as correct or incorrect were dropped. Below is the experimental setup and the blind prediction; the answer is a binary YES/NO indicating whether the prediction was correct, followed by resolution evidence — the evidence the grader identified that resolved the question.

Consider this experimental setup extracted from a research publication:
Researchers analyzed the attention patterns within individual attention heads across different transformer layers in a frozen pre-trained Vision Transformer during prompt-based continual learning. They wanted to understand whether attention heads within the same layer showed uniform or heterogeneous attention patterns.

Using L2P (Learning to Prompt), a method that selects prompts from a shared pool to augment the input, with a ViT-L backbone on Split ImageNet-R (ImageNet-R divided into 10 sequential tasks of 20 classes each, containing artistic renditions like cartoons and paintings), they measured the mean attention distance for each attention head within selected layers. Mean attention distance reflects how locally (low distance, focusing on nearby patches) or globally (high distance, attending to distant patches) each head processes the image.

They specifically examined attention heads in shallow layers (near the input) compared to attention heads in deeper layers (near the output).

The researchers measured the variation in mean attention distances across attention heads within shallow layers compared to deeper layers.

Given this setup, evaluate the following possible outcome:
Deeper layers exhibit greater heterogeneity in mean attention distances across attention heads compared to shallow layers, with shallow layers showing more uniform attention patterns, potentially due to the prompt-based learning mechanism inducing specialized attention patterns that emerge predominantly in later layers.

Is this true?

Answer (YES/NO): NO